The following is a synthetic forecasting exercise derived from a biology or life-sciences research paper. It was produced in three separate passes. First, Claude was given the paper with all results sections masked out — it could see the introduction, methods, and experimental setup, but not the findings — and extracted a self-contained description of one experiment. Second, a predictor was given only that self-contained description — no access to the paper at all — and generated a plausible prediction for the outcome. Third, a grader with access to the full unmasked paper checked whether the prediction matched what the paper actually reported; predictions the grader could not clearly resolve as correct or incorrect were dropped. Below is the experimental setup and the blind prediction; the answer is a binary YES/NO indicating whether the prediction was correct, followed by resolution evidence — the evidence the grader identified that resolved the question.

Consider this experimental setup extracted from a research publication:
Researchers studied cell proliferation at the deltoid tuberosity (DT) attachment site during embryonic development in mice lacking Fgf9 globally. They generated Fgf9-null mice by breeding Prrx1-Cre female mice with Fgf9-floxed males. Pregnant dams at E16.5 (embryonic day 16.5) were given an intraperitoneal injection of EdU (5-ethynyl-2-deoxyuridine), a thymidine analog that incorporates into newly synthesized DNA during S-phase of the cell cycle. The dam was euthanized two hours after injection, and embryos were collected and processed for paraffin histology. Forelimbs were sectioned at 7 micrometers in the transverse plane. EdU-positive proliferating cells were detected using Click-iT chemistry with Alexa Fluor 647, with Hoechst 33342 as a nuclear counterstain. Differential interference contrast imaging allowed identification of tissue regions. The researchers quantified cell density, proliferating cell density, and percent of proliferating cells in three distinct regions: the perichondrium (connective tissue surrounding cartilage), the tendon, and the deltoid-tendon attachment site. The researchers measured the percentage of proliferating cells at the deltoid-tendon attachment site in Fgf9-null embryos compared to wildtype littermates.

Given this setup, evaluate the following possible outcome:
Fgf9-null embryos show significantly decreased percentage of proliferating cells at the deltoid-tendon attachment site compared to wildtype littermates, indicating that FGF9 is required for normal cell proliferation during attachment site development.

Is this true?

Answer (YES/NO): YES